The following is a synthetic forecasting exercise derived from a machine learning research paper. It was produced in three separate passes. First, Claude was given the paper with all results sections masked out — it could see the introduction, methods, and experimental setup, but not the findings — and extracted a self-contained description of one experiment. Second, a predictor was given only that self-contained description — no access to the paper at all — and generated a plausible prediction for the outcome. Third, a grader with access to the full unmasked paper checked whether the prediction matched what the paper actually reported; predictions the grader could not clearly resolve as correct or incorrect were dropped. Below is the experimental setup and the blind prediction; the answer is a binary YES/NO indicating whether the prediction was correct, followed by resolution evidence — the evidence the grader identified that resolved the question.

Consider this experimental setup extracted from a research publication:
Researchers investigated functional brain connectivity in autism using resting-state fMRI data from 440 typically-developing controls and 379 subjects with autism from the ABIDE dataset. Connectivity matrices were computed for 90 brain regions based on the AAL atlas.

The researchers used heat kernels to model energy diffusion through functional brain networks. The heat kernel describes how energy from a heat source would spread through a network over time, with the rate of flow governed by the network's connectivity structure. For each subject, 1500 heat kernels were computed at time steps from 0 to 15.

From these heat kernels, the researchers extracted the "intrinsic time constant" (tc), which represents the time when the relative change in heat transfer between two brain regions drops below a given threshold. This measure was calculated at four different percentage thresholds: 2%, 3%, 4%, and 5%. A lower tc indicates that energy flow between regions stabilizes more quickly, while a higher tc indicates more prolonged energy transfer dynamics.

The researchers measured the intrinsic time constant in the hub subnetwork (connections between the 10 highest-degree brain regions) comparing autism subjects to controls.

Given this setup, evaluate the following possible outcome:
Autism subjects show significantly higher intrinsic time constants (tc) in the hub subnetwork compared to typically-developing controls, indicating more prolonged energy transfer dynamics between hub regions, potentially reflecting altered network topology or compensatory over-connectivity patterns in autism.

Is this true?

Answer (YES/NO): NO